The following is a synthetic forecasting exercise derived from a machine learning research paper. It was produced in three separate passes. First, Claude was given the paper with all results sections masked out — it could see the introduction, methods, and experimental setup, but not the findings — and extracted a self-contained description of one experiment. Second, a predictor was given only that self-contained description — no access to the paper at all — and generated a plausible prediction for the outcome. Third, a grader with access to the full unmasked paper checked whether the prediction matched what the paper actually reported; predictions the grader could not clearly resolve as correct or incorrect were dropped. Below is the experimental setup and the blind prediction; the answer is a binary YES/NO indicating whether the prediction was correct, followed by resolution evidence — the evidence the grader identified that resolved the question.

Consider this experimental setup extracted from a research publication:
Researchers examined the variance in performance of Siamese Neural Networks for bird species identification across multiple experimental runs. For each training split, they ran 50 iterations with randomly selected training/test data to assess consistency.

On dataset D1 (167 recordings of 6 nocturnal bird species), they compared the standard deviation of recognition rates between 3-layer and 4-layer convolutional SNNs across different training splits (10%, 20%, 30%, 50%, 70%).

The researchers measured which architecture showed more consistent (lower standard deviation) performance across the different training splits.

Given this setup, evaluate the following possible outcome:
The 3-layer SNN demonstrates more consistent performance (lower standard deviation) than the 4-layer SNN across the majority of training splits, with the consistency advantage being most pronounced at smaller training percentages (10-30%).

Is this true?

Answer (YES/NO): NO